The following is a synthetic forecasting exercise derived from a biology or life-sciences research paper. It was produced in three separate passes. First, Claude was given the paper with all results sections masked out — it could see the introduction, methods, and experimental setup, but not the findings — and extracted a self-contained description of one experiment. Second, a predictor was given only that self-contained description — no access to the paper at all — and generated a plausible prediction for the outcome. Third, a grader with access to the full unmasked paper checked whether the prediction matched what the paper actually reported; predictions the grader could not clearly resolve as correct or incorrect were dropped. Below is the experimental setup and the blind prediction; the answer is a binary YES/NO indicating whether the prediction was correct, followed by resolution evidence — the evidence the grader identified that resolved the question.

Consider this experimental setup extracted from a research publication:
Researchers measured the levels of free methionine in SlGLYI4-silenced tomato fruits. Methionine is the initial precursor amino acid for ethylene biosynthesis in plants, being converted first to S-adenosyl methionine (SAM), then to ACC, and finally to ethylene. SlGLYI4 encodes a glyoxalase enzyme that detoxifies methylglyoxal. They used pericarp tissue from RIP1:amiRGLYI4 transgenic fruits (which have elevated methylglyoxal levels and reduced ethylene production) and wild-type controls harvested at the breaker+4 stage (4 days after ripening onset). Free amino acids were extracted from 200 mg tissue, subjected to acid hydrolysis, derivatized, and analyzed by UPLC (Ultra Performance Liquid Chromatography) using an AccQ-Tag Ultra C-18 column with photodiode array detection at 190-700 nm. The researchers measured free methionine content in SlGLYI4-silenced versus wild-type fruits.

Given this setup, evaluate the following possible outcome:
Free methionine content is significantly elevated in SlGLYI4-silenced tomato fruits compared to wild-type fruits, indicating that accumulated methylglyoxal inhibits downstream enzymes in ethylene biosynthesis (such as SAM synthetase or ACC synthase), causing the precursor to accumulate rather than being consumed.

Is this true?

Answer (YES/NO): NO